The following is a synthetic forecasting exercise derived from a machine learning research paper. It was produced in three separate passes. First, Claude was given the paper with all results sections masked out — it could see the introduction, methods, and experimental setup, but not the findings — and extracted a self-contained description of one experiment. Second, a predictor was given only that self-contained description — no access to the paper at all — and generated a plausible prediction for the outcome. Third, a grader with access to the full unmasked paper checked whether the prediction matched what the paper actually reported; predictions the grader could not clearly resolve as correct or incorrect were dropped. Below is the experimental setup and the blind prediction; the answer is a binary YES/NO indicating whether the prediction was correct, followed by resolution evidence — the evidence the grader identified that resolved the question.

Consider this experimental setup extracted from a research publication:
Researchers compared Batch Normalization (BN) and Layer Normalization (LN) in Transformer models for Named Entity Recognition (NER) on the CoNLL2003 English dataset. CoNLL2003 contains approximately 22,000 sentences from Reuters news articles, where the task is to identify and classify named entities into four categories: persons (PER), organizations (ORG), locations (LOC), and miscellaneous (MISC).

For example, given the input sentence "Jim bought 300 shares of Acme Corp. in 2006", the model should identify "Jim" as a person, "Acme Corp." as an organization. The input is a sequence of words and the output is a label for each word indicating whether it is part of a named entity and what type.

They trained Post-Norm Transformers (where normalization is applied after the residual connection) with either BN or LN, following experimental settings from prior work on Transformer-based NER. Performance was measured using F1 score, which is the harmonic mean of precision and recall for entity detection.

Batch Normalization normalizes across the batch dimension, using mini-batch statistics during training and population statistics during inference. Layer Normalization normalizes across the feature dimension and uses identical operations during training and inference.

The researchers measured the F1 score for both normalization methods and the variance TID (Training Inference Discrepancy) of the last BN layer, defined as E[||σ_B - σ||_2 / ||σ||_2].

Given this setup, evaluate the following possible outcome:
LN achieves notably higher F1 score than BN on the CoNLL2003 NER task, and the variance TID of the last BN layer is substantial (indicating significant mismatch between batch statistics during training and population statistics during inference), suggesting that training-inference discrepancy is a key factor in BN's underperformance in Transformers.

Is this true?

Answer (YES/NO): NO